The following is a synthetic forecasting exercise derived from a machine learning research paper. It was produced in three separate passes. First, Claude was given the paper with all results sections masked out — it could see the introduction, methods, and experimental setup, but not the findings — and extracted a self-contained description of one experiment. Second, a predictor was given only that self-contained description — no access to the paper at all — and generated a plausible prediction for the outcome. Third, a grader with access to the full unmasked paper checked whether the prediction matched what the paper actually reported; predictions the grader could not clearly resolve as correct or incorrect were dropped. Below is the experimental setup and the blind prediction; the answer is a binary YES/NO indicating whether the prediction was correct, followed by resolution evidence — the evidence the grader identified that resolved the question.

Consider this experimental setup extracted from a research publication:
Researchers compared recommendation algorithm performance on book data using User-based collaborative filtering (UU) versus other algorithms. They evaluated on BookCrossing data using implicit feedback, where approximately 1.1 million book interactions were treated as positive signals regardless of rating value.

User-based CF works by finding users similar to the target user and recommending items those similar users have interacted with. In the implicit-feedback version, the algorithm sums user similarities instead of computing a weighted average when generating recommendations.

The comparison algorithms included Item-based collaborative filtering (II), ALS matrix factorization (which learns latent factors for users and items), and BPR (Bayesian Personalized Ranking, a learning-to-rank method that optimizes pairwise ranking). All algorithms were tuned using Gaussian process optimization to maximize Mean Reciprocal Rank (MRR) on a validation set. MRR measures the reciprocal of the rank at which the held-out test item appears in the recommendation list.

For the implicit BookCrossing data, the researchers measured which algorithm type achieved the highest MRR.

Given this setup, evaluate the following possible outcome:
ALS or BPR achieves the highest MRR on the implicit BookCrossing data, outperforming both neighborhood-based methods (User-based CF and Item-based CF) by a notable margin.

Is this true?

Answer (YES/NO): NO